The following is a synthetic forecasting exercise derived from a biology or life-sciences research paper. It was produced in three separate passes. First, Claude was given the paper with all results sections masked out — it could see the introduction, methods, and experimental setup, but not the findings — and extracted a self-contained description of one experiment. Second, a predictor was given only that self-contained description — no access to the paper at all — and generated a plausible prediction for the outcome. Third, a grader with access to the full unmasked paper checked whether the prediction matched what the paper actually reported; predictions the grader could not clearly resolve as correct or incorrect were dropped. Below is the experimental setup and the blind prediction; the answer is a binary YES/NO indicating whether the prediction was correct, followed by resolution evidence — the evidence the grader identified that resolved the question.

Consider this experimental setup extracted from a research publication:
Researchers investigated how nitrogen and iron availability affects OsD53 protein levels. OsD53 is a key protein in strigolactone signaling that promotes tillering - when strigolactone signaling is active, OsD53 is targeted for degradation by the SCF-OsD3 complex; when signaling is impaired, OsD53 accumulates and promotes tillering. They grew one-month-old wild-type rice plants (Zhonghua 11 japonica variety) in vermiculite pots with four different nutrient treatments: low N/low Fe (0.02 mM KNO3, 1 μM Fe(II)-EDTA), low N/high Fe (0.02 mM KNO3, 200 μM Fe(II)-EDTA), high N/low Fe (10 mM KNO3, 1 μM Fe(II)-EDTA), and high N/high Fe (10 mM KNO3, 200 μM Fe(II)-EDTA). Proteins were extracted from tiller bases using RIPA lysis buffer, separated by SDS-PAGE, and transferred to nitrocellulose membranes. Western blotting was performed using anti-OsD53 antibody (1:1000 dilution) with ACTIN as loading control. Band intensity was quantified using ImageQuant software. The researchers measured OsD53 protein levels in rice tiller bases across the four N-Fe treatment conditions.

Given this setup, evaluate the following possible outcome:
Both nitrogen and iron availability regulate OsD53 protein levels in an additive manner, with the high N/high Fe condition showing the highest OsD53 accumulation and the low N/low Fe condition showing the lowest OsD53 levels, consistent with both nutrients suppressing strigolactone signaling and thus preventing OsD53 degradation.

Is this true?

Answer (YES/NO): NO